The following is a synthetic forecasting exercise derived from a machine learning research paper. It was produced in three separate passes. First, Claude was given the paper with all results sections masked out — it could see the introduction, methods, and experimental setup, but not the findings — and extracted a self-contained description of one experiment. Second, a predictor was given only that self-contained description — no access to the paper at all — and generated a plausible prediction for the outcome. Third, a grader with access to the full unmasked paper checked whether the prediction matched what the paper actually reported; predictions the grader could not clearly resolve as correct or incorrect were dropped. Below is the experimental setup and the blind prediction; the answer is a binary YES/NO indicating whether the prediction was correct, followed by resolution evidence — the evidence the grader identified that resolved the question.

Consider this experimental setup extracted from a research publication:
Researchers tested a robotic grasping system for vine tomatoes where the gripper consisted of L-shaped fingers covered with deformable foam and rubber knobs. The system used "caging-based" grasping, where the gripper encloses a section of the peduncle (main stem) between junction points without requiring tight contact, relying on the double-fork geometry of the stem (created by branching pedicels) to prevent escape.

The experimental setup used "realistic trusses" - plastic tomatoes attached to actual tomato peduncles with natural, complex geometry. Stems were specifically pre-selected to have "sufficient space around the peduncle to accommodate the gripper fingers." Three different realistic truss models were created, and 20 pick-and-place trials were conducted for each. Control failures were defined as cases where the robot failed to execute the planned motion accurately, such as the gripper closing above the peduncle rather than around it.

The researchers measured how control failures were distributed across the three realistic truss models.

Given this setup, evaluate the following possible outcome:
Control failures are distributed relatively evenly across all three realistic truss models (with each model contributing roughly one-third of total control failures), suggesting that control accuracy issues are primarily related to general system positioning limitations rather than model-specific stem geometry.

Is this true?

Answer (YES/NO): NO